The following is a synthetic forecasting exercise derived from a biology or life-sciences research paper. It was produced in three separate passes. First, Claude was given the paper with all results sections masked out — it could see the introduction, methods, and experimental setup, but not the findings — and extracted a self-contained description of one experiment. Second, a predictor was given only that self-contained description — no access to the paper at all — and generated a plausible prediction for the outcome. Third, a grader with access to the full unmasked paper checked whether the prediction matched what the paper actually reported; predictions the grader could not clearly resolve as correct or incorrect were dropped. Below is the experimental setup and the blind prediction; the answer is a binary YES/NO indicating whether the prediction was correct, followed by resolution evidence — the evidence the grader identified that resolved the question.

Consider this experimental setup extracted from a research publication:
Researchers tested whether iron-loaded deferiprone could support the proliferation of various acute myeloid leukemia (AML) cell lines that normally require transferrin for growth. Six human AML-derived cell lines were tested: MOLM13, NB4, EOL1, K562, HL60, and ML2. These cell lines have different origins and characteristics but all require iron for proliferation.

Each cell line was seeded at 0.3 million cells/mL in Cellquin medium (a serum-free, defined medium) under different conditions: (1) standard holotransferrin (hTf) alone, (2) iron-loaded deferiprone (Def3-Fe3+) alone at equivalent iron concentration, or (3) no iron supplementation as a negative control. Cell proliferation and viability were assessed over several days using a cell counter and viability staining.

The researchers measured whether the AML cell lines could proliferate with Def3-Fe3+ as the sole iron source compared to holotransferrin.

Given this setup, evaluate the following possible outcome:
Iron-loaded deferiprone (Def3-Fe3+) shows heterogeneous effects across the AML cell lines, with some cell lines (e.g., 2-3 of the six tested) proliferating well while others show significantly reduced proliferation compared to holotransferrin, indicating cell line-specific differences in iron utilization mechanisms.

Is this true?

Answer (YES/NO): NO